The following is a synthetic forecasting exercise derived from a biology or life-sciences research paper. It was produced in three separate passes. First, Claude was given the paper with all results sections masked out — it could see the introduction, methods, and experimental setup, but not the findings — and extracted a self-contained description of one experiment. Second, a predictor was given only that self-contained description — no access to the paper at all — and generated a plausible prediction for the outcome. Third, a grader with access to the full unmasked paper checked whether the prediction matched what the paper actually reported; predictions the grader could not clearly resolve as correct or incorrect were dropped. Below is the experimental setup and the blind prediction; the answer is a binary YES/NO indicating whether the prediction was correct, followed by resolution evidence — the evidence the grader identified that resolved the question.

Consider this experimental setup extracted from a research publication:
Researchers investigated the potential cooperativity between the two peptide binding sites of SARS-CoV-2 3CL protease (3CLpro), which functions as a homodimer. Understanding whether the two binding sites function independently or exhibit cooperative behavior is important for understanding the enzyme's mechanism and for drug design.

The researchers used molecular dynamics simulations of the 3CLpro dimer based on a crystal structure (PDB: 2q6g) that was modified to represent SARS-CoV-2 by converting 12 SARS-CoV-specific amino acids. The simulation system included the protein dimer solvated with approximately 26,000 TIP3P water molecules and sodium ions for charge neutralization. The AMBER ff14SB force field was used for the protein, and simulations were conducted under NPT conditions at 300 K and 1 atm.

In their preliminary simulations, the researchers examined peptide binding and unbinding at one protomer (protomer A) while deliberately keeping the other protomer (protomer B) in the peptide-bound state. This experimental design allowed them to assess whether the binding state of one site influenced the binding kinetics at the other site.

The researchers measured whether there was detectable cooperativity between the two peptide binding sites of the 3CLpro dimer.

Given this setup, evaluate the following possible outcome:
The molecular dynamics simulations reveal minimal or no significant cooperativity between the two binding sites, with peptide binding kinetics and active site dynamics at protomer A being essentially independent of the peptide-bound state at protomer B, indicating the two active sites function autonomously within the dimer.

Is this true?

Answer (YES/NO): YES